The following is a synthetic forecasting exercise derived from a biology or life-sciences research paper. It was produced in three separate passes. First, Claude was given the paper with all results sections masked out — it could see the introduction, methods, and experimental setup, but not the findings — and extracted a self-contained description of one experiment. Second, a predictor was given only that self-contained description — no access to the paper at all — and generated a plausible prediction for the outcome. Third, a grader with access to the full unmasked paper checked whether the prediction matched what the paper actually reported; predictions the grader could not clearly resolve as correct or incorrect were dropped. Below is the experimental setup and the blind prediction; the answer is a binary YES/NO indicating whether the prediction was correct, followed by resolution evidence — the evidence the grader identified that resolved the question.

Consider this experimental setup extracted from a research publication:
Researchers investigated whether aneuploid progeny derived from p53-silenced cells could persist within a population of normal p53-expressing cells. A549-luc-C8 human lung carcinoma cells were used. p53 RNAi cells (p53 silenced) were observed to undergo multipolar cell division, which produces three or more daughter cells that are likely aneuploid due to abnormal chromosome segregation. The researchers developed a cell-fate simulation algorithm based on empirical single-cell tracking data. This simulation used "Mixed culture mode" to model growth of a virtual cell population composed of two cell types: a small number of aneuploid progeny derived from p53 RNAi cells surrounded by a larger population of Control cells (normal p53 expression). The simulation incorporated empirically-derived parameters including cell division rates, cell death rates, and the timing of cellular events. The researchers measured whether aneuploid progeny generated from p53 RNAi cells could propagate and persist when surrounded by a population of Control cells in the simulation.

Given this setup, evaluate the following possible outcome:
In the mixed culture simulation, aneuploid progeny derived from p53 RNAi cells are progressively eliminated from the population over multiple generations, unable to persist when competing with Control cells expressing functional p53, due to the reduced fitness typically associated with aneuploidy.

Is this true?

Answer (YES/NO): NO